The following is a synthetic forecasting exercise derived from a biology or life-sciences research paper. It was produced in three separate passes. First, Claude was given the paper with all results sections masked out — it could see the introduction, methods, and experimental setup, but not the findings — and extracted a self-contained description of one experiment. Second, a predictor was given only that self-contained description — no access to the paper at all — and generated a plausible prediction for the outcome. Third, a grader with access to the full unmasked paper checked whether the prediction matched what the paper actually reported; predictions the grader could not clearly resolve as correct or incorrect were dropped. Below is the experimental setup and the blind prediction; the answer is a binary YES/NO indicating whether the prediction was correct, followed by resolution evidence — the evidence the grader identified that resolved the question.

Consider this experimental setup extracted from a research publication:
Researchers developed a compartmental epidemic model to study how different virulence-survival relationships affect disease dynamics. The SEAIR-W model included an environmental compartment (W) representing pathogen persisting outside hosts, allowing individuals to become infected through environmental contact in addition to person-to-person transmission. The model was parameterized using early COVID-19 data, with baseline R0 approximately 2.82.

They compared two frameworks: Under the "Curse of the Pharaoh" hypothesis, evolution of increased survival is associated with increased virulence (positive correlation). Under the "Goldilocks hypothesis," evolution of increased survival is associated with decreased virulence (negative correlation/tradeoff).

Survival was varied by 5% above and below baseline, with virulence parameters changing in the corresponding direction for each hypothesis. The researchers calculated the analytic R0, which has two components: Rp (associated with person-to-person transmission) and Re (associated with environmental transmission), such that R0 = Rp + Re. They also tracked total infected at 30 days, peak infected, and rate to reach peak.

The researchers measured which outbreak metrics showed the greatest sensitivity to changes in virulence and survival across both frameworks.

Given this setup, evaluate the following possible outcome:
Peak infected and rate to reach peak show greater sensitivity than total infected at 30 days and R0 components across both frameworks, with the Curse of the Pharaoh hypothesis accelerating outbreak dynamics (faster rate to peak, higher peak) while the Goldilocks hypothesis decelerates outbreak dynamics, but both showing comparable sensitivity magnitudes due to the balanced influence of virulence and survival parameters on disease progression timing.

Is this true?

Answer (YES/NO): NO